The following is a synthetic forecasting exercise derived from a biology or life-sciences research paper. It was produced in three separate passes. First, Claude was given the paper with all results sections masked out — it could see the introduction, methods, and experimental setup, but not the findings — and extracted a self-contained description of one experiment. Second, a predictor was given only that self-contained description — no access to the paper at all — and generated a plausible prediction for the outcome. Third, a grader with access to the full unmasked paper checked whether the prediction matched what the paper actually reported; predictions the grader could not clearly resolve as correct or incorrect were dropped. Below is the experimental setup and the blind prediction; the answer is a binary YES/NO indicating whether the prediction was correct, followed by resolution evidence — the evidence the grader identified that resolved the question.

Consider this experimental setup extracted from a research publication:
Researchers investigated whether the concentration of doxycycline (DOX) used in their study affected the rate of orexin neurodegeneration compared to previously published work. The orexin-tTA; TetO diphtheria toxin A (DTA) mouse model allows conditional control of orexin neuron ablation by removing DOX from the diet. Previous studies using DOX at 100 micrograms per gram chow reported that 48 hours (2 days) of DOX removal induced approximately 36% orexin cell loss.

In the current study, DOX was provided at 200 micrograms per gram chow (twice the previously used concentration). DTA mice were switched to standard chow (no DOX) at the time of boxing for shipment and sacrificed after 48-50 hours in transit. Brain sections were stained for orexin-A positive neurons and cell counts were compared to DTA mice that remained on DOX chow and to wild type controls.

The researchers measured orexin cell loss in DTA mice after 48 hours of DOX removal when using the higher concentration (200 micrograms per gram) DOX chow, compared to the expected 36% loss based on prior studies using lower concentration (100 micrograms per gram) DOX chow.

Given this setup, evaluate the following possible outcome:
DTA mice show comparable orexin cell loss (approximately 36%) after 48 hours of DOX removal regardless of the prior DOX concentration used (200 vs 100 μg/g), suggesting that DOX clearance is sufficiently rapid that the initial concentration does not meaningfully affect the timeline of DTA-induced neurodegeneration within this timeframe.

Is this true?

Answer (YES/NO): NO